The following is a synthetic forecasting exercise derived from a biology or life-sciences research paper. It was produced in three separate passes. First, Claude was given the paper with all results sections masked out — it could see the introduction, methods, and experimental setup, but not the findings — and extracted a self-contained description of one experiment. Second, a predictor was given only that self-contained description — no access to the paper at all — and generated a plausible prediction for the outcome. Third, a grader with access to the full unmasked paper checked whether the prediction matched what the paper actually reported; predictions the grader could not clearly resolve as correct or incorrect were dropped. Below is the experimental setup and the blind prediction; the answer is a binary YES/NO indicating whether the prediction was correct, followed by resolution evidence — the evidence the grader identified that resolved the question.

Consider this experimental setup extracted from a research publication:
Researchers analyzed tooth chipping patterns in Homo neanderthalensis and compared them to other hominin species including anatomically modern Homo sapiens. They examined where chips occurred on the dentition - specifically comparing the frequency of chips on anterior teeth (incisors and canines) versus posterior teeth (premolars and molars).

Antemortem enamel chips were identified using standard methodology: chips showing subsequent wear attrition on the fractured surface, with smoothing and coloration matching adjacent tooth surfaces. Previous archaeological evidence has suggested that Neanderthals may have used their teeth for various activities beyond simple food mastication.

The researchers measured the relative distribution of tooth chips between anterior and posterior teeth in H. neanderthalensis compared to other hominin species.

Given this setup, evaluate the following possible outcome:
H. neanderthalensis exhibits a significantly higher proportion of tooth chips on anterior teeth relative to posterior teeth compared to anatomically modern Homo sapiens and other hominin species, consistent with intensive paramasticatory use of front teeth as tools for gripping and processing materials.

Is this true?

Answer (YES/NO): NO